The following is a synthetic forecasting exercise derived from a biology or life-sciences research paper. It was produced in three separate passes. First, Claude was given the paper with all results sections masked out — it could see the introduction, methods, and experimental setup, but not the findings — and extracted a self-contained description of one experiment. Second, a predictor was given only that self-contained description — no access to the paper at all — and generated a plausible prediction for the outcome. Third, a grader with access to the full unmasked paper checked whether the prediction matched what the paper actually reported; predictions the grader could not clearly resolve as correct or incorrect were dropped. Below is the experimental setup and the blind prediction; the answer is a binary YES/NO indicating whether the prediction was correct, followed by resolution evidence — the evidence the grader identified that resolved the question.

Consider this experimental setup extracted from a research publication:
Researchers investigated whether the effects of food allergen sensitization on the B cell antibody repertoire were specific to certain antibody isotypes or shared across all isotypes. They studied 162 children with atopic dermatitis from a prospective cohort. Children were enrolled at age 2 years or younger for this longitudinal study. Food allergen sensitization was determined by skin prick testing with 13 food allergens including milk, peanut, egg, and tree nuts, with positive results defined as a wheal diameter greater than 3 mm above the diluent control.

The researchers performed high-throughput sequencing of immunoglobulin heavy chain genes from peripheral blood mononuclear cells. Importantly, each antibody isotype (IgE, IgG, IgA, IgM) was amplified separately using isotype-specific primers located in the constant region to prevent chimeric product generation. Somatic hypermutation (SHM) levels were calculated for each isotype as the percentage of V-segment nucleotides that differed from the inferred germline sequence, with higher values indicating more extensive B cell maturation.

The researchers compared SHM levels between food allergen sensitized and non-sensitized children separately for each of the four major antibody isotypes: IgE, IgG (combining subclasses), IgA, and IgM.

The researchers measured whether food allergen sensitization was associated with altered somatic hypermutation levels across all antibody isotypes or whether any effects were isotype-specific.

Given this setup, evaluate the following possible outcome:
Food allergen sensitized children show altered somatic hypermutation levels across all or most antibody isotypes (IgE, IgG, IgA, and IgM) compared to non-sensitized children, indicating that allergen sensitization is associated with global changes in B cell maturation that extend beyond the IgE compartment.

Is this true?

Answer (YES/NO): NO